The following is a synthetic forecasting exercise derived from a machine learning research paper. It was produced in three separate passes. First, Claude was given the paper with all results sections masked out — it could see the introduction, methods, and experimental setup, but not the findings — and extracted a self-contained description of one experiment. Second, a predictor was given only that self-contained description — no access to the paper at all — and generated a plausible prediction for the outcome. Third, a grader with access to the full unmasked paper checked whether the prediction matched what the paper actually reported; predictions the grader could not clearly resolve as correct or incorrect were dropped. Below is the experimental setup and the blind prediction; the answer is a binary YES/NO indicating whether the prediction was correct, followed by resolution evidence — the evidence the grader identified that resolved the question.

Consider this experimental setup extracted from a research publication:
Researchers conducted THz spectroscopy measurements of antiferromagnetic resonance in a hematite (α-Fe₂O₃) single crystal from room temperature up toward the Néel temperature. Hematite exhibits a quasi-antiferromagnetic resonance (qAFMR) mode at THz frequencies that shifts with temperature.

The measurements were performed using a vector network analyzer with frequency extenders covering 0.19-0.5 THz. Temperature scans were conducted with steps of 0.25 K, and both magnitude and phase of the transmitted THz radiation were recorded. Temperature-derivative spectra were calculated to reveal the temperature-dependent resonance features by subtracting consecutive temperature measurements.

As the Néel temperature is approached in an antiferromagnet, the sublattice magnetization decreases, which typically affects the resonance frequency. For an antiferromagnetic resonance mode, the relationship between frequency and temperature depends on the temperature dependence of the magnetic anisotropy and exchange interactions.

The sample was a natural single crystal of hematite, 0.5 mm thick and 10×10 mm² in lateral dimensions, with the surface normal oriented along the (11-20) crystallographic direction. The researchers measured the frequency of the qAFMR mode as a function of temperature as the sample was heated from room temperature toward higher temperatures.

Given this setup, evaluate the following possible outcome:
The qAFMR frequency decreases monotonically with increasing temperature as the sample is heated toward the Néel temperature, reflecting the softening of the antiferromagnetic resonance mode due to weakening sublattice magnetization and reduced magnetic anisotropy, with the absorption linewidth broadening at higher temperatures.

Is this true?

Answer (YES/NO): NO